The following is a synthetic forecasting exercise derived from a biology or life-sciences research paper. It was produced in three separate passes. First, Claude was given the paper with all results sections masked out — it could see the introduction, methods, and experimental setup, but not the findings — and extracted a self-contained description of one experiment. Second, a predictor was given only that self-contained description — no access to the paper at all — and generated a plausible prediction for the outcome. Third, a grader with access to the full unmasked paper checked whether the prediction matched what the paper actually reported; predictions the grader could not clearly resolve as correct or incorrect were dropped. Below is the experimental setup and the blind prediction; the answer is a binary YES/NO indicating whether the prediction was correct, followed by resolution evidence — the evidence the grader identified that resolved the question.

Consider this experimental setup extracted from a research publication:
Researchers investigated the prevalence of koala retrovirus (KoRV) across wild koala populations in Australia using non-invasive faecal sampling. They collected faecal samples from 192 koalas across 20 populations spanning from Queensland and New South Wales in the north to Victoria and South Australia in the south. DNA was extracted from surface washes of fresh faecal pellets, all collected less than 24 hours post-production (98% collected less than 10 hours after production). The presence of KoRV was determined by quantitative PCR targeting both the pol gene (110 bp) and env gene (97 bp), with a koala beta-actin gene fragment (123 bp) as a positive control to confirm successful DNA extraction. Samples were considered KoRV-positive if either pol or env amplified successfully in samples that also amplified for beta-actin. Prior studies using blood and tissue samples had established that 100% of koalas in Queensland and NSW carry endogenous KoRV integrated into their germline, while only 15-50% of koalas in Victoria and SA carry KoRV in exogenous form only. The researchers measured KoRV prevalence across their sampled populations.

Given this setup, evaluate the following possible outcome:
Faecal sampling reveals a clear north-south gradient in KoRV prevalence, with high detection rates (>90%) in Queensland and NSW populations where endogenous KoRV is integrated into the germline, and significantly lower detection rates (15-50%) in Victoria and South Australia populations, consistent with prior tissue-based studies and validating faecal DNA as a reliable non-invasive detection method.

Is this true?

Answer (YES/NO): NO